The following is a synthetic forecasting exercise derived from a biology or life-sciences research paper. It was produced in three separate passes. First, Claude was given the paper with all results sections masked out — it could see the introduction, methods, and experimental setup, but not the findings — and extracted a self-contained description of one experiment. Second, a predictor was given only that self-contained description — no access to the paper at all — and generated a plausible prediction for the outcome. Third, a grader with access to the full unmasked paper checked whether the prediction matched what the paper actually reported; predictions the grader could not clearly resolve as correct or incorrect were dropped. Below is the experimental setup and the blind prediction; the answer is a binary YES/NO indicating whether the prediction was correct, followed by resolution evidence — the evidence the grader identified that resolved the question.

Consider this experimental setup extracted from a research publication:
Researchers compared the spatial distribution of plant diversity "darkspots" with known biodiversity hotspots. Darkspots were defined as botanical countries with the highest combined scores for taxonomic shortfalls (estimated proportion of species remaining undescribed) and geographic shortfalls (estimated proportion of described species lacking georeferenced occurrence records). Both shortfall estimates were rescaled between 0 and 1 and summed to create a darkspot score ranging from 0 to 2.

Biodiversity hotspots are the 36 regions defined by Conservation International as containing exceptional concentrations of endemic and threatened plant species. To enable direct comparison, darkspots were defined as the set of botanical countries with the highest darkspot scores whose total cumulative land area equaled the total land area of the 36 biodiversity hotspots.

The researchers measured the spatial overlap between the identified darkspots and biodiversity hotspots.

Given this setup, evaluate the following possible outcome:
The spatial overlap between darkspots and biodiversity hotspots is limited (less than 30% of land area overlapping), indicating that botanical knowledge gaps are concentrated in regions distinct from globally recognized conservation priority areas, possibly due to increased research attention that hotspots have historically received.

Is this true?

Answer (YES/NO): NO